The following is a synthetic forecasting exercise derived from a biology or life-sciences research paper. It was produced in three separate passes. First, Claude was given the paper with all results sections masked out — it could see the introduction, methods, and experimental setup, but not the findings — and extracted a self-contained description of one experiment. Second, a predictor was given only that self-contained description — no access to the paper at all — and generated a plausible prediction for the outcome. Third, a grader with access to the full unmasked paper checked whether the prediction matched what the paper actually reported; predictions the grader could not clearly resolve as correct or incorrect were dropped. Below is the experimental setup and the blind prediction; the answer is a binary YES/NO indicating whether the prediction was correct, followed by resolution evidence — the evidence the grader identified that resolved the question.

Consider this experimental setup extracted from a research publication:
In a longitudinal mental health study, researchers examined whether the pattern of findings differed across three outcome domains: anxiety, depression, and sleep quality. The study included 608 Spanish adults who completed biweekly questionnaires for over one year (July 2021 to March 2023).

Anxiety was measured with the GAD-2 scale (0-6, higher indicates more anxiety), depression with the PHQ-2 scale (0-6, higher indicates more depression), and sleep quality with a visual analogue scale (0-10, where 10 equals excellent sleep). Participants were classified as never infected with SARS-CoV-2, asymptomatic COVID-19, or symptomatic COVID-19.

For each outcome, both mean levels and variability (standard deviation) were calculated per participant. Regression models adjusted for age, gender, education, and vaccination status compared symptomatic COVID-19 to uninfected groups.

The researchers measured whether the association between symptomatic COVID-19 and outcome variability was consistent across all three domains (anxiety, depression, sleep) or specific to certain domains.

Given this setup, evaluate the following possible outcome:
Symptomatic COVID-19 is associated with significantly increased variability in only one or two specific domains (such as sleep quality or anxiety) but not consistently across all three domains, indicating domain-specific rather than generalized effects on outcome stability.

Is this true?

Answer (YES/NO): YES